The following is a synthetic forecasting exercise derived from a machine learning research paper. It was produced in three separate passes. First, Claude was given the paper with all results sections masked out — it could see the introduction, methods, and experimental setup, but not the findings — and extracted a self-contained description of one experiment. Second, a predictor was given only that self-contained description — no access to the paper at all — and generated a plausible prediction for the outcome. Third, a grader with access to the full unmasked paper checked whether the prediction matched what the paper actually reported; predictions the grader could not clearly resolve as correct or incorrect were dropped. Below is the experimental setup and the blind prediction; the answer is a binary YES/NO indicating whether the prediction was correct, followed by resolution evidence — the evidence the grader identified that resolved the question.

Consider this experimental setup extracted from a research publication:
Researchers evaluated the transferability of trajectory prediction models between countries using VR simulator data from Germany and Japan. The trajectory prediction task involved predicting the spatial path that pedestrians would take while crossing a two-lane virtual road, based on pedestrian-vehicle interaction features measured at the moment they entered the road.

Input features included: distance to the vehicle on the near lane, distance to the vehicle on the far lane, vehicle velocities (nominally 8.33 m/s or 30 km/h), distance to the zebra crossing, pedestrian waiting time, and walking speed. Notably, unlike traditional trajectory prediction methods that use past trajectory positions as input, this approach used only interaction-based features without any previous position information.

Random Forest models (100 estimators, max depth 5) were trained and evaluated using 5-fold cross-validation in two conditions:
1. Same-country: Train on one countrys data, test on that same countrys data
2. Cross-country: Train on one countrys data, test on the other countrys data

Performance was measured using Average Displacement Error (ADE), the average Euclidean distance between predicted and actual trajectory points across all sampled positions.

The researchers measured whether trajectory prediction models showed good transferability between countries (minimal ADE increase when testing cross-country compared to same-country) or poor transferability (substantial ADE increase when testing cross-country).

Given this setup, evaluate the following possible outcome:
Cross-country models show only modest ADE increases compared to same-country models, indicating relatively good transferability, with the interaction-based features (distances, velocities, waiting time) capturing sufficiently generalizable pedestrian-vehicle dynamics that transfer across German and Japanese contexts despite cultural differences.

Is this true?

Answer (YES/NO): YES